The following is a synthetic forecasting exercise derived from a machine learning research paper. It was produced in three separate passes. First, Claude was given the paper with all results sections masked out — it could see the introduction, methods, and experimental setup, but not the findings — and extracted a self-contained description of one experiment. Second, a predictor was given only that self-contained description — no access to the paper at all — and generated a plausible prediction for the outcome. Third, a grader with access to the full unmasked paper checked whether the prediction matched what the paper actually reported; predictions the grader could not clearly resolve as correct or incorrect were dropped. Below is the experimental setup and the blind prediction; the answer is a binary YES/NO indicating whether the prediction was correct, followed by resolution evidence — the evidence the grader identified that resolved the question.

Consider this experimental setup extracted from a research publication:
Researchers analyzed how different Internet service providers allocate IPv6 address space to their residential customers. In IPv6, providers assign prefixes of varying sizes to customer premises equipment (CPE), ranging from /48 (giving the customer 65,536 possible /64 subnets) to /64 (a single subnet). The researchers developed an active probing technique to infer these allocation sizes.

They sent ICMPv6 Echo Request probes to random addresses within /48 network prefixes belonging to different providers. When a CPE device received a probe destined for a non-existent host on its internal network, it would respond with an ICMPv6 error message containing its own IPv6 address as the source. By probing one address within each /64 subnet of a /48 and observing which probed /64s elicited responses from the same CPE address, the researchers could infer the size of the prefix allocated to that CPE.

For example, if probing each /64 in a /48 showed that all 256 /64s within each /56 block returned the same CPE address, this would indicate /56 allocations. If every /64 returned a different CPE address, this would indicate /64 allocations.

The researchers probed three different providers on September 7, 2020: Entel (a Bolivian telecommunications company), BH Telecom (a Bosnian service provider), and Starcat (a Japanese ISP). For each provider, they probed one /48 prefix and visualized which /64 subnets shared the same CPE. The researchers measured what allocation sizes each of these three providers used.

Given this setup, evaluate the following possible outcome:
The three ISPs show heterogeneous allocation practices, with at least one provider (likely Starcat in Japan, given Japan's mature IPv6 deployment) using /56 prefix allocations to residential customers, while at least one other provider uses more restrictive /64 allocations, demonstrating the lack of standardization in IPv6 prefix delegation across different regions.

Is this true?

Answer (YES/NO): NO